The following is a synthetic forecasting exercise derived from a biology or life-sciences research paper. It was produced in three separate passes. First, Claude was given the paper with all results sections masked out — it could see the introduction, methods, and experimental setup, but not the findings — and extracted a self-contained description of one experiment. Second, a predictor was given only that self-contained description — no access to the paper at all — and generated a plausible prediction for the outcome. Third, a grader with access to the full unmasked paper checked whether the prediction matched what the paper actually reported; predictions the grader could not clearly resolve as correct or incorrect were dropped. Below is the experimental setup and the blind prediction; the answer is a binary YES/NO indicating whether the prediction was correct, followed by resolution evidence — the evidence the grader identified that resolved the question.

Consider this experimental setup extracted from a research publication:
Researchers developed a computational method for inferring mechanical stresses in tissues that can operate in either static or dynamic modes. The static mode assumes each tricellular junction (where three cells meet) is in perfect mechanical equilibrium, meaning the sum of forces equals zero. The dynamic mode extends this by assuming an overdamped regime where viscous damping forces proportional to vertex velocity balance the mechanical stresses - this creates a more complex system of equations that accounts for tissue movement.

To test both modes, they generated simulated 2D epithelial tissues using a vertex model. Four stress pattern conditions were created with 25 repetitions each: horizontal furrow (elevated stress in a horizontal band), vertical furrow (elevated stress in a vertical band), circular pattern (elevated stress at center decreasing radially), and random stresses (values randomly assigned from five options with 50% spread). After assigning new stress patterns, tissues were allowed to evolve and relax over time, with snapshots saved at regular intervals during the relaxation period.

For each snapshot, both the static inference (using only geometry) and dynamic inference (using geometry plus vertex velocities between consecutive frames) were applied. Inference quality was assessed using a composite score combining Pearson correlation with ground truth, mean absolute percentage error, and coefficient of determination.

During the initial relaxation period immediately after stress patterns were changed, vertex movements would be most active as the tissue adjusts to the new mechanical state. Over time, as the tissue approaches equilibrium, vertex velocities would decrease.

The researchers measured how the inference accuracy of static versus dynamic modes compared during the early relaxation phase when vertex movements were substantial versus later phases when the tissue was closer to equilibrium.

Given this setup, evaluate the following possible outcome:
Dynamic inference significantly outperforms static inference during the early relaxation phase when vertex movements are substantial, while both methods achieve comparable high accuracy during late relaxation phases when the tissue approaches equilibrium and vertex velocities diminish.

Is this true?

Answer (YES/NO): NO